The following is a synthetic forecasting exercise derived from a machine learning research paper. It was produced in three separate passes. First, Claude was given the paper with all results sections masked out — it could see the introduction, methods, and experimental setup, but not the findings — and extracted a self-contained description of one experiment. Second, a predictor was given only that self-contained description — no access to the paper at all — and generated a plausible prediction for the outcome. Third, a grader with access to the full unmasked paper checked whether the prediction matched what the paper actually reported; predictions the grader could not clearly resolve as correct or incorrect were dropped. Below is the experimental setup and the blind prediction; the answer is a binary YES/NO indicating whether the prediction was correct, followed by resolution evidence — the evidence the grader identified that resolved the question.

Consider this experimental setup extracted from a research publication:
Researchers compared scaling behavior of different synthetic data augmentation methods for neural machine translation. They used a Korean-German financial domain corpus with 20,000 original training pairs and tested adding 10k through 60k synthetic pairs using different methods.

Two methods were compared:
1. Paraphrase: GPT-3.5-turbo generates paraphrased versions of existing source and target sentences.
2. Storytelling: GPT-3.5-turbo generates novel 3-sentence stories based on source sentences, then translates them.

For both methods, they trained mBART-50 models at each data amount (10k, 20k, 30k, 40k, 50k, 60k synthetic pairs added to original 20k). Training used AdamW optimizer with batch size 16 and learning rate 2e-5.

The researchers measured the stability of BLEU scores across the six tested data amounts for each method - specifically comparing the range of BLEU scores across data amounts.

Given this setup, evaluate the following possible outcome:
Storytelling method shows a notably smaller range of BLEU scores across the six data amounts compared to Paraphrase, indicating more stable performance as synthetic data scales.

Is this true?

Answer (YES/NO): YES